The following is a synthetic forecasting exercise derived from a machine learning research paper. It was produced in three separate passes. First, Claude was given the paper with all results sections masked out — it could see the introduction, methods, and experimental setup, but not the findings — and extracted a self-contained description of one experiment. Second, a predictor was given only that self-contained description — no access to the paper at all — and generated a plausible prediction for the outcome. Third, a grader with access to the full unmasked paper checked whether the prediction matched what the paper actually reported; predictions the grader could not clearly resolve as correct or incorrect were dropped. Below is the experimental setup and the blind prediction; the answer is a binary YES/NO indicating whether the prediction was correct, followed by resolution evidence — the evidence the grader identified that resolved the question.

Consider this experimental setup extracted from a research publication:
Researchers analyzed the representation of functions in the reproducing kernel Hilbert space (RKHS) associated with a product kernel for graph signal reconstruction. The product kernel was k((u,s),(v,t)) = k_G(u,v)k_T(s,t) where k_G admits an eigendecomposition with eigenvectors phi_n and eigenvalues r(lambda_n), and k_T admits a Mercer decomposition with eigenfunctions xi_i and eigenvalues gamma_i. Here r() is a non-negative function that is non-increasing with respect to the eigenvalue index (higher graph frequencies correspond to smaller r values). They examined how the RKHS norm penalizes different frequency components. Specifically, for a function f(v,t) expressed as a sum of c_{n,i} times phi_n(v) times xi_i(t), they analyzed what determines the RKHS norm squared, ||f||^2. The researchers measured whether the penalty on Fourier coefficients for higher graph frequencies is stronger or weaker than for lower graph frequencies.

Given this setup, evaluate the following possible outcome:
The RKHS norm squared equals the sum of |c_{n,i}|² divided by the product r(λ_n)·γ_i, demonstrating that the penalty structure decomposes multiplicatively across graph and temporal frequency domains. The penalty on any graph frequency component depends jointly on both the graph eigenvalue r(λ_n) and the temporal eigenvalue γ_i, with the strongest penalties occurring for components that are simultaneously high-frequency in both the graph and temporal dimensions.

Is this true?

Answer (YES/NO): NO